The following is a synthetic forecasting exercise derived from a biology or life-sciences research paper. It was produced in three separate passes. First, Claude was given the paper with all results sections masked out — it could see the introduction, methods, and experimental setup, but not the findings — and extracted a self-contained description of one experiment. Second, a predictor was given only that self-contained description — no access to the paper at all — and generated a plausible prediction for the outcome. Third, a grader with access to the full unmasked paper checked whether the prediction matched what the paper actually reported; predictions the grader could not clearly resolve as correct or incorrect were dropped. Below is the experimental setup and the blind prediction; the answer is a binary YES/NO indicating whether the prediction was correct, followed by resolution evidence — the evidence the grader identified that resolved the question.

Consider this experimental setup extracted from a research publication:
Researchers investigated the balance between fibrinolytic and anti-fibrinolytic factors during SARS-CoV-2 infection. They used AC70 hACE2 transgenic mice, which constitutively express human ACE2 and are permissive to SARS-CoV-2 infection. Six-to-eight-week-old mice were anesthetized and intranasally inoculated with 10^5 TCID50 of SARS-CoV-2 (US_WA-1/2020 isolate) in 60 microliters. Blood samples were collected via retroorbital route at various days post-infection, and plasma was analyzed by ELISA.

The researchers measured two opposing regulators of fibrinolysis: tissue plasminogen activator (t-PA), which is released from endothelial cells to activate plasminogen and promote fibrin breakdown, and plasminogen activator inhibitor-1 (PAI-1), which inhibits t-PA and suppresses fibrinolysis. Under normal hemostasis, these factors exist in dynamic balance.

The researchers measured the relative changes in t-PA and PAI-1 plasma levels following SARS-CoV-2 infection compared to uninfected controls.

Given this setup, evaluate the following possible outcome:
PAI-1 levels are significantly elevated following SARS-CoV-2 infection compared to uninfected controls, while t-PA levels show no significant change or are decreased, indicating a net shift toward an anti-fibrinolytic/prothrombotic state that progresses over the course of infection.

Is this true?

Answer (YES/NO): NO